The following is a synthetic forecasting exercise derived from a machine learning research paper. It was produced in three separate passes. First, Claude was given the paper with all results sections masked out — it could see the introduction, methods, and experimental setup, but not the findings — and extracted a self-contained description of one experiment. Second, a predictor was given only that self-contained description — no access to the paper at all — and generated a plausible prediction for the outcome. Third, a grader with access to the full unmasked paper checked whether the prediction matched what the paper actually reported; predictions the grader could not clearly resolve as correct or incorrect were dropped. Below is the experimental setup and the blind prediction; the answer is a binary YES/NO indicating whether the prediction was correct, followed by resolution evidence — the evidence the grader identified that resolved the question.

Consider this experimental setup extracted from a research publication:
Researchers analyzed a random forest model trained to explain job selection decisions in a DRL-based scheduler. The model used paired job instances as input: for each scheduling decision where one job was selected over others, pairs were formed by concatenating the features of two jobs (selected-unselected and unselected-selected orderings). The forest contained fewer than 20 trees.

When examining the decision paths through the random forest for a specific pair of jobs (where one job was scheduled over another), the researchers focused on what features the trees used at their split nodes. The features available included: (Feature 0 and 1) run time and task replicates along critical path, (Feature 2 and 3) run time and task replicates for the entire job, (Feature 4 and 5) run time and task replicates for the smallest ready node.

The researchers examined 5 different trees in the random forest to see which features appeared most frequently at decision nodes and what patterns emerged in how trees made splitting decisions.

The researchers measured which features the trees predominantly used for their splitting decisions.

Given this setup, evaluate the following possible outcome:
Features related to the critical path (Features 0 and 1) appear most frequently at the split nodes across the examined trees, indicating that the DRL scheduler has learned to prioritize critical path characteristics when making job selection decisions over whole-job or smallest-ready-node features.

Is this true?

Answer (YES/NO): NO